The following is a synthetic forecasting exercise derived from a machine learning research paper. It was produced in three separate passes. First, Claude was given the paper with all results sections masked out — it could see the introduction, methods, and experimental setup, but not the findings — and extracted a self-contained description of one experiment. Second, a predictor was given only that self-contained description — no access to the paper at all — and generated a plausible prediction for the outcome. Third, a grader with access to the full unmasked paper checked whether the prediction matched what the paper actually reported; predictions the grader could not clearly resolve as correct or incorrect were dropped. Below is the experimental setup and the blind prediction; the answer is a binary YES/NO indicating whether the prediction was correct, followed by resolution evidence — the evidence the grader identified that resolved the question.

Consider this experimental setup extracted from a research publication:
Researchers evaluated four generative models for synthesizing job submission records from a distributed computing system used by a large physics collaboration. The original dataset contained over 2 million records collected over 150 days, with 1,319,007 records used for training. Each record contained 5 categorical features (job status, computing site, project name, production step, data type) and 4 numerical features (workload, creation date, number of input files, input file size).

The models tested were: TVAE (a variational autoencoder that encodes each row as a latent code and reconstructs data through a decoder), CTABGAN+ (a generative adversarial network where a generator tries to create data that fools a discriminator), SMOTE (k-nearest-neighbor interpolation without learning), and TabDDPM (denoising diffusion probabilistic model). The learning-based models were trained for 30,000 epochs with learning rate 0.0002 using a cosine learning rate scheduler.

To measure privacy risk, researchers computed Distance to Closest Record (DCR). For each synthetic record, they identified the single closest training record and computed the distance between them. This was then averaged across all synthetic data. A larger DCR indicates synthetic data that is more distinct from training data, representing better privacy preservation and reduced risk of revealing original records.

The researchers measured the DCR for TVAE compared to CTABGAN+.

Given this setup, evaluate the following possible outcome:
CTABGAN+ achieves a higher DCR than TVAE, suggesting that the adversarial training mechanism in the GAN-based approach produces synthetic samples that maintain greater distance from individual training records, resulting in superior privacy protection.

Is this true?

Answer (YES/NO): NO